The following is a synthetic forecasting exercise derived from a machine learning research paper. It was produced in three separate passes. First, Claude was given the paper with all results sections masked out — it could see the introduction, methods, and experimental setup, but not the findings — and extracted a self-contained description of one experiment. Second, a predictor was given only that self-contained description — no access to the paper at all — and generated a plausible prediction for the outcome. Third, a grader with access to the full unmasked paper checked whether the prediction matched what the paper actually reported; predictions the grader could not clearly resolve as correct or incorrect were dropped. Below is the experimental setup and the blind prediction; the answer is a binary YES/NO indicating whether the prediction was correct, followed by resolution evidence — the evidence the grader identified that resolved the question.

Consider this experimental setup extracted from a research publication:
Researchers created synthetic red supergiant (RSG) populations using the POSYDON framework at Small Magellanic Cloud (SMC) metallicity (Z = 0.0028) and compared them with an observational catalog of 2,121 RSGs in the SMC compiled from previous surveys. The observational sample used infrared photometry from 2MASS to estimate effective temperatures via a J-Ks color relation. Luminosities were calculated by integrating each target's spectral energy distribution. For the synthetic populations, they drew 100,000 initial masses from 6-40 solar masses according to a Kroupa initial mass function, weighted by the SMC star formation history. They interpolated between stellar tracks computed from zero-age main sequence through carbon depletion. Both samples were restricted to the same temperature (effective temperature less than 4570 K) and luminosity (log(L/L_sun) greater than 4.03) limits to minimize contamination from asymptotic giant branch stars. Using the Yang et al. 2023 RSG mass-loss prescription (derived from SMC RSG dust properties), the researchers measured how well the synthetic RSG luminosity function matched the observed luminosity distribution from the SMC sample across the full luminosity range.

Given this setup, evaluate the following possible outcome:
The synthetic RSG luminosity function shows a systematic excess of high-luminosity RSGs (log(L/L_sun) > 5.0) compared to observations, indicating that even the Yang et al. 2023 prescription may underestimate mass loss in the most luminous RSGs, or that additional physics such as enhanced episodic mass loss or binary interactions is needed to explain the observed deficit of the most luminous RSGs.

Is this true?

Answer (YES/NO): NO